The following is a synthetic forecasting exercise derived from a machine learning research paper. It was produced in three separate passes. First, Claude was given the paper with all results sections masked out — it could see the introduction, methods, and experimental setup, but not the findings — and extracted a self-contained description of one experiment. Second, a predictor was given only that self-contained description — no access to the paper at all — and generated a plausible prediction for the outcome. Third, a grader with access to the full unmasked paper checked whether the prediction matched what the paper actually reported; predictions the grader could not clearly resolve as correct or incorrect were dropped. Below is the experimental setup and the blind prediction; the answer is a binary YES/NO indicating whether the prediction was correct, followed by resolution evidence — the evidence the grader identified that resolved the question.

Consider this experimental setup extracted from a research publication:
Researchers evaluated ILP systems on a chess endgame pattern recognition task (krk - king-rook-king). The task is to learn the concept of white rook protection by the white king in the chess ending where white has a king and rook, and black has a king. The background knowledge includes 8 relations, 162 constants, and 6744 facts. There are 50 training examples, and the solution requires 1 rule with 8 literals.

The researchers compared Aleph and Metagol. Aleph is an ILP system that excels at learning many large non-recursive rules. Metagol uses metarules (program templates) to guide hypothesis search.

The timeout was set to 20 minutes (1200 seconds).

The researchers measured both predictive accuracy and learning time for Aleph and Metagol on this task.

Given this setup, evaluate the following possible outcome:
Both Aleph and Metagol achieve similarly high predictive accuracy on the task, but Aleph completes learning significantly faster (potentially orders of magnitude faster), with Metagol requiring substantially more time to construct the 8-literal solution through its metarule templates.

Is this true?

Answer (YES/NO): NO